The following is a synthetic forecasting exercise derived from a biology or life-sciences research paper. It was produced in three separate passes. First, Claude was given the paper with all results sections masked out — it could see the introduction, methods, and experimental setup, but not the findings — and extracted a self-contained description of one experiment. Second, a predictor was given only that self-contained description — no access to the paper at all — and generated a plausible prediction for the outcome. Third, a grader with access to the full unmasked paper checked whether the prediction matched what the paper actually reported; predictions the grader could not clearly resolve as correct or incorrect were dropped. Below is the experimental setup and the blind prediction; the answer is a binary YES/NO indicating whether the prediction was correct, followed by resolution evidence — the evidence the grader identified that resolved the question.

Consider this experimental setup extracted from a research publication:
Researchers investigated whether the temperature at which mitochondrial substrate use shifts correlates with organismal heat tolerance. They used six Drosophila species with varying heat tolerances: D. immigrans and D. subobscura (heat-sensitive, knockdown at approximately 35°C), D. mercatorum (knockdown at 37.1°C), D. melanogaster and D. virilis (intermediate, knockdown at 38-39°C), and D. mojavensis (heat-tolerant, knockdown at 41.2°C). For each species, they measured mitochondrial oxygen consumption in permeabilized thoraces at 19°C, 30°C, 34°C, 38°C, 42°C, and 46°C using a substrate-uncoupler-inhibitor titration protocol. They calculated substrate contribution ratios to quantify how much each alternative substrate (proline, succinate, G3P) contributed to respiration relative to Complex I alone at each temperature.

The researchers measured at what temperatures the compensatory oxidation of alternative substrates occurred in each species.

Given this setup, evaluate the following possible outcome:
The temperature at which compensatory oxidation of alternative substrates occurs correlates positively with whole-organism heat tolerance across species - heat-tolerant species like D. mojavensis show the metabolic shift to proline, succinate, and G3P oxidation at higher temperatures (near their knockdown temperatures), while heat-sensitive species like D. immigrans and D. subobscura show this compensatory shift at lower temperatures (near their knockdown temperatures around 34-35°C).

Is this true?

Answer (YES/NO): YES